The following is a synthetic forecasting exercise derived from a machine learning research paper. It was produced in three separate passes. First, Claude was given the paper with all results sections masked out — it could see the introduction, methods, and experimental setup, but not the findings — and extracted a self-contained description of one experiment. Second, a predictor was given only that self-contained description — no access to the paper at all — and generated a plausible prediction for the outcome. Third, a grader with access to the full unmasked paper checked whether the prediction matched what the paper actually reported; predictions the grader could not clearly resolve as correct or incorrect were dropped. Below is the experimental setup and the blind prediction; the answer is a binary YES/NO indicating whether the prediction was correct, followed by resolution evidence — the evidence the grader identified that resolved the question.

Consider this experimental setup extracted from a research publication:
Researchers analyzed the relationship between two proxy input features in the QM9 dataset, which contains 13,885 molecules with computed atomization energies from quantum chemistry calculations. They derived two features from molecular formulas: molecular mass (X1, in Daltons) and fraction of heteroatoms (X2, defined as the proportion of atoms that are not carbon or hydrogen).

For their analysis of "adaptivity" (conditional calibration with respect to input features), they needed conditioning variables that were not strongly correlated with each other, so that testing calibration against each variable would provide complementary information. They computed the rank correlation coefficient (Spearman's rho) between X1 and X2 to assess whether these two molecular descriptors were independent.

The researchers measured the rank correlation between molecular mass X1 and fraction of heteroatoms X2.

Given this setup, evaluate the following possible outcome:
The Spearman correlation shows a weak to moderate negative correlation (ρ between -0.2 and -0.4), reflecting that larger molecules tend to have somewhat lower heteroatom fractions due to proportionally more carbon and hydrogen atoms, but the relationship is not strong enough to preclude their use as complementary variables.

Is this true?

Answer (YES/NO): NO